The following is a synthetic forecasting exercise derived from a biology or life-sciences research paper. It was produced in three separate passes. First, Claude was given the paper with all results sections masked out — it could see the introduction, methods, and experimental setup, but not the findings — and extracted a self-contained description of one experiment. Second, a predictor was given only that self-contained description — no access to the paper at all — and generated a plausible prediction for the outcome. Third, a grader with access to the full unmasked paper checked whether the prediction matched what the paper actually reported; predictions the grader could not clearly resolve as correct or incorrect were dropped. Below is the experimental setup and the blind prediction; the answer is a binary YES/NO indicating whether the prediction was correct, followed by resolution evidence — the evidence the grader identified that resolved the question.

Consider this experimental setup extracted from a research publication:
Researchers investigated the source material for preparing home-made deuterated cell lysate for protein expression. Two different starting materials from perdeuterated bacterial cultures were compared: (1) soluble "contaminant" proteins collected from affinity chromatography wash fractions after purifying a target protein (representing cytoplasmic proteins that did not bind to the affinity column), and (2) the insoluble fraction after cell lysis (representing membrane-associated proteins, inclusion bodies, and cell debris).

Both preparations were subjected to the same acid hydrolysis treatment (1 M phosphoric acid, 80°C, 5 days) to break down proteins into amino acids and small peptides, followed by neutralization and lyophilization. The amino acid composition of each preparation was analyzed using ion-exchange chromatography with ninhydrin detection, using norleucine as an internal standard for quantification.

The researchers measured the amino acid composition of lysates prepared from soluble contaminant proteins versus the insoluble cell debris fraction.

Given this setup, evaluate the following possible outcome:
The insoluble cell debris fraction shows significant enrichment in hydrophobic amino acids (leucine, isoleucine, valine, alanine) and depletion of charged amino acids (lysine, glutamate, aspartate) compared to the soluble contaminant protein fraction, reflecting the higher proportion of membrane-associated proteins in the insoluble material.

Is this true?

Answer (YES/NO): NO